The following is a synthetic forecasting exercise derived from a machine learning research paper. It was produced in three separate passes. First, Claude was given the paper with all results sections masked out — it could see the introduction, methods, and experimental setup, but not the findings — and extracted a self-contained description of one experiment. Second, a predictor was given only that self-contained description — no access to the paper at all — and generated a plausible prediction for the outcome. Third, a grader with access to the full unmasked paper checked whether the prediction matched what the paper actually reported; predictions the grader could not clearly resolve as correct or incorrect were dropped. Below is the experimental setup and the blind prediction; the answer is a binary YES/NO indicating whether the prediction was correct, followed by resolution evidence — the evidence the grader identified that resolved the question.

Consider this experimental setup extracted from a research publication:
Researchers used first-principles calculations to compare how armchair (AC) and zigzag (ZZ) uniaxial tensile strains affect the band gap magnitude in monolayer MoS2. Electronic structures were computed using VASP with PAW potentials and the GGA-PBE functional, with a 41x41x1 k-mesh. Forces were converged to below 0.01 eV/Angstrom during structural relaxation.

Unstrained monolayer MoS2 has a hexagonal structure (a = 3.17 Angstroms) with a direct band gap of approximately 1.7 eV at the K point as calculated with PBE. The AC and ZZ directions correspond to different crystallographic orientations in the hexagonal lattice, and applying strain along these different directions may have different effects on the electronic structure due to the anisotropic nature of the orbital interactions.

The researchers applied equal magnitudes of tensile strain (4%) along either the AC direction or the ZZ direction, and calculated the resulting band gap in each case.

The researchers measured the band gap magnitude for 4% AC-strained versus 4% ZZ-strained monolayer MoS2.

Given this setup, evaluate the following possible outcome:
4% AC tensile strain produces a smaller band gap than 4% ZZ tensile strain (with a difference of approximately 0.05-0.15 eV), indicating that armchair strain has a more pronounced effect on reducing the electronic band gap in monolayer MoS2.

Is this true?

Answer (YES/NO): NO